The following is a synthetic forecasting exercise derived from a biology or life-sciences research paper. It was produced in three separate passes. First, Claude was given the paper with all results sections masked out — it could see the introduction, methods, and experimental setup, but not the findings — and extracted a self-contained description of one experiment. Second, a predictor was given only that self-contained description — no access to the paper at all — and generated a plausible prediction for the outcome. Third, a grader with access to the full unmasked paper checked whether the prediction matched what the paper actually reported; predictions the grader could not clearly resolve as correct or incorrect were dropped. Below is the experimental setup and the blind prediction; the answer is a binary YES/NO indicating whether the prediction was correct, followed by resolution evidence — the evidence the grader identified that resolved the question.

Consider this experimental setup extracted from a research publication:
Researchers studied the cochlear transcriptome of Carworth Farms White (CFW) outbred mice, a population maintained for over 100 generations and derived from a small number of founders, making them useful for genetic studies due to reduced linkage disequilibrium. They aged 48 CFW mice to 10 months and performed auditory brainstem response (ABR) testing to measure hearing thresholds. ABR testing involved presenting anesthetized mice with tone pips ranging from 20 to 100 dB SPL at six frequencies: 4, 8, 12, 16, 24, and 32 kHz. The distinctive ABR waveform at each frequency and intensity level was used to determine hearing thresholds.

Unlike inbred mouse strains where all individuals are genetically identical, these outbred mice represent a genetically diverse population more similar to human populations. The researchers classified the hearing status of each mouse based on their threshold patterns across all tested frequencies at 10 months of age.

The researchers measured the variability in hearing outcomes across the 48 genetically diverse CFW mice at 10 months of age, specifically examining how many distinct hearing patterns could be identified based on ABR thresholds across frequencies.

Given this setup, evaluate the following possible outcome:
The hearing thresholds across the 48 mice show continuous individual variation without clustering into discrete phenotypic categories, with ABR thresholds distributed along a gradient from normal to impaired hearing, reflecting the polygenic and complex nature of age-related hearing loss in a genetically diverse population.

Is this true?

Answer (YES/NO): NO